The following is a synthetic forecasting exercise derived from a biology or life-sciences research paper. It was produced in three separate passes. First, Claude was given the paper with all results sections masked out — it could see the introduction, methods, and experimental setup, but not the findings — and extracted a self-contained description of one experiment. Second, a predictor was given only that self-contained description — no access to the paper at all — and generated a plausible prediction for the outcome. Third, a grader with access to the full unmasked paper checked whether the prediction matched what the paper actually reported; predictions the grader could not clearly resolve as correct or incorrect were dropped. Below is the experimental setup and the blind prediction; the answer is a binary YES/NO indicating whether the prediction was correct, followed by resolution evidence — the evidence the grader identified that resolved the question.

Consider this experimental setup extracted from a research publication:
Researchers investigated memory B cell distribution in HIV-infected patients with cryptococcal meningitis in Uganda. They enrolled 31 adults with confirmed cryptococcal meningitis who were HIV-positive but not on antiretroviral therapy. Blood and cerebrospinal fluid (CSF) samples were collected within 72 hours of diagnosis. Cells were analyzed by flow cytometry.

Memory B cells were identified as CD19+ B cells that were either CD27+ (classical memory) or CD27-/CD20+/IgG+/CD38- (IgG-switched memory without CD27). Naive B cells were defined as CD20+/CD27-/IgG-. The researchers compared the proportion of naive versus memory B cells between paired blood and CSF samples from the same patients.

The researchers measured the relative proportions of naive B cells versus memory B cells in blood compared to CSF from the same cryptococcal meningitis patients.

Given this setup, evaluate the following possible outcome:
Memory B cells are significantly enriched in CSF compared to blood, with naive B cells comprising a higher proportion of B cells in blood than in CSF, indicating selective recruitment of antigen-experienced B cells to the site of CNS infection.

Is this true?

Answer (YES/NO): YES